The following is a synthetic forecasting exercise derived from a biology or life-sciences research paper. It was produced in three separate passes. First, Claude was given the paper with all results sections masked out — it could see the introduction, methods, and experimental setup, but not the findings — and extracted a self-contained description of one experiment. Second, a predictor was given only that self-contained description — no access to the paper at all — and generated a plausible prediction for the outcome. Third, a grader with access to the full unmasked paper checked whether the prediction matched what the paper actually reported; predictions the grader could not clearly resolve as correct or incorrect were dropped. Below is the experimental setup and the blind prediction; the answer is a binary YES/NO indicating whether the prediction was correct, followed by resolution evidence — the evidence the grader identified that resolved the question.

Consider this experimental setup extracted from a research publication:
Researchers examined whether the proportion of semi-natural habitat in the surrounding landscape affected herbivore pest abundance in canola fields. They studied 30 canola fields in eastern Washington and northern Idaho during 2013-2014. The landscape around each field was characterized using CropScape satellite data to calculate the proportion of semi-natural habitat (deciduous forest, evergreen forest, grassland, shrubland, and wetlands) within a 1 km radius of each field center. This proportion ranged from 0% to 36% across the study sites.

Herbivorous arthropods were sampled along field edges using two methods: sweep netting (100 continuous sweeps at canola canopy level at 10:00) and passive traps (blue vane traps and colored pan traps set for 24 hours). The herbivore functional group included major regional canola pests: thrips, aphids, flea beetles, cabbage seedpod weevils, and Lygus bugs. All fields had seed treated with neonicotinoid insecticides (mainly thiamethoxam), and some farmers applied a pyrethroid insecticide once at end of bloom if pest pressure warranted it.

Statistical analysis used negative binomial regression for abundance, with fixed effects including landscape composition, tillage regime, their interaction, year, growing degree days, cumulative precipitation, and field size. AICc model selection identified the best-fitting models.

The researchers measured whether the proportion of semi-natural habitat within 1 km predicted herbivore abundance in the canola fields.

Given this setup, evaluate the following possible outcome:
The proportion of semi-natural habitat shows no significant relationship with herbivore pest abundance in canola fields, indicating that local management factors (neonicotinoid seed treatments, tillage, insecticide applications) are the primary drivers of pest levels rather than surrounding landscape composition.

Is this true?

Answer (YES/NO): NO